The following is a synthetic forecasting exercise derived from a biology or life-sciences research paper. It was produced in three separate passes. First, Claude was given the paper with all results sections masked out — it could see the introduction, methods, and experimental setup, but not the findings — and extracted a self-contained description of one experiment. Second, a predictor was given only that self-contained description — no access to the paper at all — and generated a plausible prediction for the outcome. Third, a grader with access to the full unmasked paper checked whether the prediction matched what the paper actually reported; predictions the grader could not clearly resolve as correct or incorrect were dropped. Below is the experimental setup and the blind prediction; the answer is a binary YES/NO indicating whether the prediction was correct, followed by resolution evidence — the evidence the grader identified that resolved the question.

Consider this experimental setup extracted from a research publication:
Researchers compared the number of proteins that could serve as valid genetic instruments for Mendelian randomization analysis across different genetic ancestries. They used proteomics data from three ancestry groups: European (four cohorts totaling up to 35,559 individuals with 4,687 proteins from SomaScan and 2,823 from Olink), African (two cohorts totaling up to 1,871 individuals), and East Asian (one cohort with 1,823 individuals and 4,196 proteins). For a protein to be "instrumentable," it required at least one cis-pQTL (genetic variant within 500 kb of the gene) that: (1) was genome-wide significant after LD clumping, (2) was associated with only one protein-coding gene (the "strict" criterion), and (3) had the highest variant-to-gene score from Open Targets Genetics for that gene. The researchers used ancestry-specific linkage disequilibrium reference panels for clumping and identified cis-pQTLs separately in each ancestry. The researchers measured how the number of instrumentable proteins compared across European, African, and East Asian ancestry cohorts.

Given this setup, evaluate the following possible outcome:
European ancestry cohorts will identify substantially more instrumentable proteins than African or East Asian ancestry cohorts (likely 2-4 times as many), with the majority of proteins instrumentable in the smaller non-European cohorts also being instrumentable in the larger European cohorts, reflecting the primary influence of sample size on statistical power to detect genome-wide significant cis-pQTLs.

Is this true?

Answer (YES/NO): NO